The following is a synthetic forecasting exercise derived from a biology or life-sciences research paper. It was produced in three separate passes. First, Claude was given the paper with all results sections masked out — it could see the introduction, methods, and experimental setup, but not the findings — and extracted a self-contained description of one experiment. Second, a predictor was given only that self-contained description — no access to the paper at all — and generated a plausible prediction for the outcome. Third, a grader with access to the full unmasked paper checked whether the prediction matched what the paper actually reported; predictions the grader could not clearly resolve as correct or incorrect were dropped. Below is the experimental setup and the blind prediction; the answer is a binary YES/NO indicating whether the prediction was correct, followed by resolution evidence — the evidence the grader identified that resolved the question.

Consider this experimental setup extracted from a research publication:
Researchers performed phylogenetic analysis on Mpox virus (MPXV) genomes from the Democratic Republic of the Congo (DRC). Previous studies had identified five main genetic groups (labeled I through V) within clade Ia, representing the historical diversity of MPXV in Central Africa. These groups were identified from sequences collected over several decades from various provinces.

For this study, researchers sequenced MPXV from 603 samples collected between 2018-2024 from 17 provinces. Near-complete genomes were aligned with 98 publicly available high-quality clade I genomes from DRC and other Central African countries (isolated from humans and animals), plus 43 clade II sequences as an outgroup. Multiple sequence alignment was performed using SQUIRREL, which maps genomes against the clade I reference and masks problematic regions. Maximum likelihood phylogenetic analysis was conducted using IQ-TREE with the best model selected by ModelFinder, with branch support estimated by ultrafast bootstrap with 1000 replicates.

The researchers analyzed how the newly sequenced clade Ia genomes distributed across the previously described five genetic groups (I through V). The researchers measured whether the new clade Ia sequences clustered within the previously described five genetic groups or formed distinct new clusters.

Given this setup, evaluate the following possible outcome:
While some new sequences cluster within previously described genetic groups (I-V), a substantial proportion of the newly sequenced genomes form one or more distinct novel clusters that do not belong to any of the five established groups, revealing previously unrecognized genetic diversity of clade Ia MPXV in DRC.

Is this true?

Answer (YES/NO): NO